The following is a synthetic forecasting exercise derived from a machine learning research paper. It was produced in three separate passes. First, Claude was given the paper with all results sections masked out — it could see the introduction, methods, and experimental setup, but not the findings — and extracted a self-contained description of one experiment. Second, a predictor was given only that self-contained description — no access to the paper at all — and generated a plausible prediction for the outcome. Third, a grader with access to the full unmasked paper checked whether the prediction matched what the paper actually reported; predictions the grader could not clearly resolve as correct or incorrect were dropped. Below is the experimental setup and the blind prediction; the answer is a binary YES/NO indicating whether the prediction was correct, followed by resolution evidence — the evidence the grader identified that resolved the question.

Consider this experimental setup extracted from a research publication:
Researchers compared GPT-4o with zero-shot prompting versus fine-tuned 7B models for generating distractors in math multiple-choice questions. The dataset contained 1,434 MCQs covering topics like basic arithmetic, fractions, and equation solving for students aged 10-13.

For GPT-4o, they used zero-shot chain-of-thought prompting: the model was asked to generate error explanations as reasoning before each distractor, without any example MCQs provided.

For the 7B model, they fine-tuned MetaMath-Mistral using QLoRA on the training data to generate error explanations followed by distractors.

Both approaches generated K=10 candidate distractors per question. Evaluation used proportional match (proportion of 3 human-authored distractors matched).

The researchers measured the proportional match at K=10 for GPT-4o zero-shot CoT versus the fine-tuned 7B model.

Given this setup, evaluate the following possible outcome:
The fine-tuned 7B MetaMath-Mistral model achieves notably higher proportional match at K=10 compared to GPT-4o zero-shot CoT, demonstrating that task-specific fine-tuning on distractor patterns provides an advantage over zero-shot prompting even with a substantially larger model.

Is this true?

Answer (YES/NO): YES